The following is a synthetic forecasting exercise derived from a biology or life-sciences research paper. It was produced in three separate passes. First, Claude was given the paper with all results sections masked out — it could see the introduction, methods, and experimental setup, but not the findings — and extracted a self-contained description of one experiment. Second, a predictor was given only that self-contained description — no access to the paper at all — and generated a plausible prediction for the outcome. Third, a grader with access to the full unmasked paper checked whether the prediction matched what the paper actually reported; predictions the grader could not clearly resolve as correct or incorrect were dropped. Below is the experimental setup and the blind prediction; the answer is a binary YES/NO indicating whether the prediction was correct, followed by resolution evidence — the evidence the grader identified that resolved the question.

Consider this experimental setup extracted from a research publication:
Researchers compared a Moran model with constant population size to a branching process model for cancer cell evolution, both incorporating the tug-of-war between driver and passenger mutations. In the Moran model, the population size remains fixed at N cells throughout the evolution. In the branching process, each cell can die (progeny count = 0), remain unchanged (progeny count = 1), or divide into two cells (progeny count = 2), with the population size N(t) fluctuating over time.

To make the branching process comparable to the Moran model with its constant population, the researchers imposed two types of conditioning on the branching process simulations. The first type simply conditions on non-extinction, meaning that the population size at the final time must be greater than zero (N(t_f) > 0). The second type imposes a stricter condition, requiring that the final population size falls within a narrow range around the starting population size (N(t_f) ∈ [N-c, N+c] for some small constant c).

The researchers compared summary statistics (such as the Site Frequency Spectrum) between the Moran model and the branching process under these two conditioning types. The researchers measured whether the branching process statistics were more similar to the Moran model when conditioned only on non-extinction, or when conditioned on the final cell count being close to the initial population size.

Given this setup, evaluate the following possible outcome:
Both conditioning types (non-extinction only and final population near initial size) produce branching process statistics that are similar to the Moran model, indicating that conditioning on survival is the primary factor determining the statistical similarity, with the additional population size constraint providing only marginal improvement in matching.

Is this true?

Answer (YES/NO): NO